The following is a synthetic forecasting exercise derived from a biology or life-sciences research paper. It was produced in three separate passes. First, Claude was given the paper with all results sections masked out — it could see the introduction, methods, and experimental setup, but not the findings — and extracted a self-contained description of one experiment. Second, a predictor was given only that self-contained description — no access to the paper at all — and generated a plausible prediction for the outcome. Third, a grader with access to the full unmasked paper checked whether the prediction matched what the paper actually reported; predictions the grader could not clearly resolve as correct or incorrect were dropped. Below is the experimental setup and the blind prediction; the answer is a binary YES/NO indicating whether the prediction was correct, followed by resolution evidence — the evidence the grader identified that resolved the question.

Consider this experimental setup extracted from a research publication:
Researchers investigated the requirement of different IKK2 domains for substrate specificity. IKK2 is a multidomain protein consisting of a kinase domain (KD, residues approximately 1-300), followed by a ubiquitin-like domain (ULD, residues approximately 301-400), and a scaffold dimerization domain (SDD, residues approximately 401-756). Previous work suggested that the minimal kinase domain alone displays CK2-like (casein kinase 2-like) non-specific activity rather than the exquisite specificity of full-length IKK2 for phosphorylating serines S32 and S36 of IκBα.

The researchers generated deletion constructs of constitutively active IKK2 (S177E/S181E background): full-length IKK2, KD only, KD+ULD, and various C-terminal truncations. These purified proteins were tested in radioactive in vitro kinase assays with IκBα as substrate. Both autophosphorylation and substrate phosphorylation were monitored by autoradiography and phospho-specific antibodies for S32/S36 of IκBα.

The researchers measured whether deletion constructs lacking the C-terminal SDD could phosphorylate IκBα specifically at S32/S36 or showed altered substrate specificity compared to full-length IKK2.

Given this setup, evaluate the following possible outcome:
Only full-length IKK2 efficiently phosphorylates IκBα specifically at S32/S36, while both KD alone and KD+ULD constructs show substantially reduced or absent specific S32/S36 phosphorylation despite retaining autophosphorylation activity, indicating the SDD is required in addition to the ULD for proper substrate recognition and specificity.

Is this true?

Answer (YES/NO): NO